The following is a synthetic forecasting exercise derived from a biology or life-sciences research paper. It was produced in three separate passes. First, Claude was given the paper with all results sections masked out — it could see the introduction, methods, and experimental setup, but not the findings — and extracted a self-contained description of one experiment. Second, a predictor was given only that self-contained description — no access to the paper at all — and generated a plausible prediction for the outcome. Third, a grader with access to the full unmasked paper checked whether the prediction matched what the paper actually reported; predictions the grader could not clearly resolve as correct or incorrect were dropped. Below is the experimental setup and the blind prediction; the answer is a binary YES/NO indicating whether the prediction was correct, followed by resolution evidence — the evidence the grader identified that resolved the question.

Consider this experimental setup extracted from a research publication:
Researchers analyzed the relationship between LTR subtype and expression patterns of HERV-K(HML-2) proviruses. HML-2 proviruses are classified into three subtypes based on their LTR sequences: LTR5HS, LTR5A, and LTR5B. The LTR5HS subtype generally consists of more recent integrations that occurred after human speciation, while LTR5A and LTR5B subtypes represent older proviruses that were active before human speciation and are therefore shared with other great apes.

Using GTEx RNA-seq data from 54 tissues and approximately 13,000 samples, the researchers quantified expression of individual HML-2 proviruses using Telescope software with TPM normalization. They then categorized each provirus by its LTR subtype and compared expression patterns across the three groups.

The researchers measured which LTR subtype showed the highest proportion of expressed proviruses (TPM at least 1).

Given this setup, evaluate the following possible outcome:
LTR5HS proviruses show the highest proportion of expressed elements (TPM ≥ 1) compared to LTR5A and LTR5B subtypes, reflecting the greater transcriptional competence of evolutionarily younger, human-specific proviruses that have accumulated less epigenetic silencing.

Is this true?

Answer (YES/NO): NO